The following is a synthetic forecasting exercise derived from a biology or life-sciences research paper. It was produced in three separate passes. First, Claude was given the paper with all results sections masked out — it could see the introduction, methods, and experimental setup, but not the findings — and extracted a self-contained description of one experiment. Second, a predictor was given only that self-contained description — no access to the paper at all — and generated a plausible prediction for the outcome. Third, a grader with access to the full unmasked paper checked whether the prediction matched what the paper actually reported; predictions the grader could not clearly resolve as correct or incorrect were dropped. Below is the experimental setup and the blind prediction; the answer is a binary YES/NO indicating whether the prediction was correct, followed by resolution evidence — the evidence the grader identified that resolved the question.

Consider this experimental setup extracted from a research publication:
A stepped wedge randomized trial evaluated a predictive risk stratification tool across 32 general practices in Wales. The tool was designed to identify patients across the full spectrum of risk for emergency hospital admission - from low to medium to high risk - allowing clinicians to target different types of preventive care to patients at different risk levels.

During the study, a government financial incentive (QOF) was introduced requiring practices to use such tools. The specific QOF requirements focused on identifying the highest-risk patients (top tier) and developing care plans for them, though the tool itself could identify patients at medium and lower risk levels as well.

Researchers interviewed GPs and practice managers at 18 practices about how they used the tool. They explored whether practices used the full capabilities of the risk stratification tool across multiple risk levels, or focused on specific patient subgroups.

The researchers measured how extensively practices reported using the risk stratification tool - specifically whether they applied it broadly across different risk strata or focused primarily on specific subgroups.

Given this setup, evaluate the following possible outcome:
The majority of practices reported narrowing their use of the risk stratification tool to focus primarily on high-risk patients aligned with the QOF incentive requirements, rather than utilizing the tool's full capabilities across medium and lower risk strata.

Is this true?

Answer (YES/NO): YES